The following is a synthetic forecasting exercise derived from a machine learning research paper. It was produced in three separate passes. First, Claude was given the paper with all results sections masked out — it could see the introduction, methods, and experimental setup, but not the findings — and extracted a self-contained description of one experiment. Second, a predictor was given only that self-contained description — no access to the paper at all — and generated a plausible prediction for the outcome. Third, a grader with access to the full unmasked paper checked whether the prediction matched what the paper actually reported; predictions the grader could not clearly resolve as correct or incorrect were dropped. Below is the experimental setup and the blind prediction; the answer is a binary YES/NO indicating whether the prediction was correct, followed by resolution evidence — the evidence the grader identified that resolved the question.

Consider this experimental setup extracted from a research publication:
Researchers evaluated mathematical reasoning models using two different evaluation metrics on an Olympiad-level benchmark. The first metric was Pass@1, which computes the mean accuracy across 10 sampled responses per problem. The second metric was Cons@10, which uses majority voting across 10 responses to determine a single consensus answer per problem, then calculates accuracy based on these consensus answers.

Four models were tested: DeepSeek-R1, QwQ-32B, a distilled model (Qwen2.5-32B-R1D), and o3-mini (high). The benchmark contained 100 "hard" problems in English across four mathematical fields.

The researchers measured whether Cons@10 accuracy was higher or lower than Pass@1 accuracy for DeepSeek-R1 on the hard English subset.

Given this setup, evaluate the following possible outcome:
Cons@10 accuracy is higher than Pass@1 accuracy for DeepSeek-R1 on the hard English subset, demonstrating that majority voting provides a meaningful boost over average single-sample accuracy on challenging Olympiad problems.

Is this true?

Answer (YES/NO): YES